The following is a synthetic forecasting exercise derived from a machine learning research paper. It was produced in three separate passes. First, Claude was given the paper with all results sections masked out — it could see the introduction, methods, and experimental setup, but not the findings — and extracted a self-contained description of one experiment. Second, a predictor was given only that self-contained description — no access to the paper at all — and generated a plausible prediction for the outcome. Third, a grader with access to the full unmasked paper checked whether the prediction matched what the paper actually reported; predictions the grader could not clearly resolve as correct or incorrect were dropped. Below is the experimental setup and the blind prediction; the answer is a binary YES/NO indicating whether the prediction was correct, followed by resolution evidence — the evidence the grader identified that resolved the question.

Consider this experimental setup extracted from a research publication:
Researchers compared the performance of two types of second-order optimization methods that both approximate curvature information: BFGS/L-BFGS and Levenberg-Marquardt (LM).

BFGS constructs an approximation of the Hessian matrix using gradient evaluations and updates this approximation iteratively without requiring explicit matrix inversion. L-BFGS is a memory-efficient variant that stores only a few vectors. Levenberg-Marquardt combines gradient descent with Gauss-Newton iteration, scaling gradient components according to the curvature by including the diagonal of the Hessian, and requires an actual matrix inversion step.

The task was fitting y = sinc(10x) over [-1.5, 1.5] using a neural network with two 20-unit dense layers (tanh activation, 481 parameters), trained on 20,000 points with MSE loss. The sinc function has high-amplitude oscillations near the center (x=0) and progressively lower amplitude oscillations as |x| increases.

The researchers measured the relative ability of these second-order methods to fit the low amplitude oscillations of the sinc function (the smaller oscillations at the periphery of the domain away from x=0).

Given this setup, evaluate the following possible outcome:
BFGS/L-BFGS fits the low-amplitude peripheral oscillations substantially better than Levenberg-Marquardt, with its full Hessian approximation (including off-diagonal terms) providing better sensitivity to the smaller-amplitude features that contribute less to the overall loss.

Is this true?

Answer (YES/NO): NO